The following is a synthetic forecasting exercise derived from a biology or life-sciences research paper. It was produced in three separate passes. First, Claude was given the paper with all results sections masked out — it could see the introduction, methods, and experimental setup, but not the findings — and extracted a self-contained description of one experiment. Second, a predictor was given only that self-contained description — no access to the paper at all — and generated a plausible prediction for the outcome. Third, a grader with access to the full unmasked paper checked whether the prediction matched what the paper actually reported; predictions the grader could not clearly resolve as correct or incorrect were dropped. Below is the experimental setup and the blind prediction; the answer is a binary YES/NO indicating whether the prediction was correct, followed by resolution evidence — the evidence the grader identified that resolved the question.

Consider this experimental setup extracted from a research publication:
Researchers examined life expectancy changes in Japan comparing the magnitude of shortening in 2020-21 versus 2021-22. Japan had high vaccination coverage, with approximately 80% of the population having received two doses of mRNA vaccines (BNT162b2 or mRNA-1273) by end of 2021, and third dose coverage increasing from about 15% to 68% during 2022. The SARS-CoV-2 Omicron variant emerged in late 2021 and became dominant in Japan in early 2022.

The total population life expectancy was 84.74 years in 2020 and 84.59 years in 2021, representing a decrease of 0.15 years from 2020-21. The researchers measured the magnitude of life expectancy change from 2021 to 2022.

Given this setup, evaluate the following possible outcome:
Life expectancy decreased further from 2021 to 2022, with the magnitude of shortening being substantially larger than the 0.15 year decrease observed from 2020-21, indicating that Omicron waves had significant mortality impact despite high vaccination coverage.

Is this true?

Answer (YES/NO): YES